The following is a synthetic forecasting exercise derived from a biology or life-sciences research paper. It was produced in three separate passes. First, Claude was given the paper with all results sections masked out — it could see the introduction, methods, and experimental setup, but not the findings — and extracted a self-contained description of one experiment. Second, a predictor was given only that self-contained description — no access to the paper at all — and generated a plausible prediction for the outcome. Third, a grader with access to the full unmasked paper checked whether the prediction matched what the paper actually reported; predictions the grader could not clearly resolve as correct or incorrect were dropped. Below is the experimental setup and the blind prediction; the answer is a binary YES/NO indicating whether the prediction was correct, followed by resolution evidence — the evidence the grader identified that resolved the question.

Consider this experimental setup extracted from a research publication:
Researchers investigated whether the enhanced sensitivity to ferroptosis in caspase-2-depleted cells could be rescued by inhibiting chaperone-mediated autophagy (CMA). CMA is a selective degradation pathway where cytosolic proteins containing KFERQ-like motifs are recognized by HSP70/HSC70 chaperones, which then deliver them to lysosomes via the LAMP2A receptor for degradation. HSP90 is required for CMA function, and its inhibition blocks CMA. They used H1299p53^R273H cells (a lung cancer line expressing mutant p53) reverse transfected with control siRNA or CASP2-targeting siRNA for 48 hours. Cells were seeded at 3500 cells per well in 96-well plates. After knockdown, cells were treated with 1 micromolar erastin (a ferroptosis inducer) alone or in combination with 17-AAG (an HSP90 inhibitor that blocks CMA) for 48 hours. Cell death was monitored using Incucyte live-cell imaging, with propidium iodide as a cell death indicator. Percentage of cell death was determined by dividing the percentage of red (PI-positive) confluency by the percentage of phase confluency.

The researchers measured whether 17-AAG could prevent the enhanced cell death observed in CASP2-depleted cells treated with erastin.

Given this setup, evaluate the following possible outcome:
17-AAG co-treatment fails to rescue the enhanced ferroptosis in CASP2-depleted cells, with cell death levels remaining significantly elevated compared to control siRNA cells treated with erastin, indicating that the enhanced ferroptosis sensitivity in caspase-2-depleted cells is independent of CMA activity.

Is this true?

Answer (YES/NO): NO